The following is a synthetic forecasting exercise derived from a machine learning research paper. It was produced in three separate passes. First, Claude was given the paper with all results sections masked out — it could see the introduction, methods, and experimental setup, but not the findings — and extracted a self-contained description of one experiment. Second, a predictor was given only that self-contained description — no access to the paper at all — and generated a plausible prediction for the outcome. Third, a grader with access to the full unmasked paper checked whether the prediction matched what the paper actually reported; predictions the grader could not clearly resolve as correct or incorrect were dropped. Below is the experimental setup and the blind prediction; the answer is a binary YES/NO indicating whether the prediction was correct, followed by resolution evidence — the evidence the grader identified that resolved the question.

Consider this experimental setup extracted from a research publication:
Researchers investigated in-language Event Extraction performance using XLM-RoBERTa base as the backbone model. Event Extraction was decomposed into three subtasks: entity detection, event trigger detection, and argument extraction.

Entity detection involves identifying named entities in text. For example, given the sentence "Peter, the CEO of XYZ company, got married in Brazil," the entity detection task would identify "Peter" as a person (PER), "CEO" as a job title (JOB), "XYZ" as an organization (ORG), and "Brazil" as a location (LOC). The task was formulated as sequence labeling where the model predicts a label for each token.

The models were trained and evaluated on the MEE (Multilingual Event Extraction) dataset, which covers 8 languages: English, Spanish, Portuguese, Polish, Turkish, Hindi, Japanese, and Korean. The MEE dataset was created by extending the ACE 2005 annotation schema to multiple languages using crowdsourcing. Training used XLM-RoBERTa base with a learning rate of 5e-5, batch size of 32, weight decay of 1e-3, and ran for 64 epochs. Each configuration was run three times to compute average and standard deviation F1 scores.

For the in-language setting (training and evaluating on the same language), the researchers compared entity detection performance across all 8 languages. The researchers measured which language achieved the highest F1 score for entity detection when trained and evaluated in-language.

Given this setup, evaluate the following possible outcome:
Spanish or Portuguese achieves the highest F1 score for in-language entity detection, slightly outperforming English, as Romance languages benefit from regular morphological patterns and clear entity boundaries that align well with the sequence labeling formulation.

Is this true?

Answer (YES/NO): NO